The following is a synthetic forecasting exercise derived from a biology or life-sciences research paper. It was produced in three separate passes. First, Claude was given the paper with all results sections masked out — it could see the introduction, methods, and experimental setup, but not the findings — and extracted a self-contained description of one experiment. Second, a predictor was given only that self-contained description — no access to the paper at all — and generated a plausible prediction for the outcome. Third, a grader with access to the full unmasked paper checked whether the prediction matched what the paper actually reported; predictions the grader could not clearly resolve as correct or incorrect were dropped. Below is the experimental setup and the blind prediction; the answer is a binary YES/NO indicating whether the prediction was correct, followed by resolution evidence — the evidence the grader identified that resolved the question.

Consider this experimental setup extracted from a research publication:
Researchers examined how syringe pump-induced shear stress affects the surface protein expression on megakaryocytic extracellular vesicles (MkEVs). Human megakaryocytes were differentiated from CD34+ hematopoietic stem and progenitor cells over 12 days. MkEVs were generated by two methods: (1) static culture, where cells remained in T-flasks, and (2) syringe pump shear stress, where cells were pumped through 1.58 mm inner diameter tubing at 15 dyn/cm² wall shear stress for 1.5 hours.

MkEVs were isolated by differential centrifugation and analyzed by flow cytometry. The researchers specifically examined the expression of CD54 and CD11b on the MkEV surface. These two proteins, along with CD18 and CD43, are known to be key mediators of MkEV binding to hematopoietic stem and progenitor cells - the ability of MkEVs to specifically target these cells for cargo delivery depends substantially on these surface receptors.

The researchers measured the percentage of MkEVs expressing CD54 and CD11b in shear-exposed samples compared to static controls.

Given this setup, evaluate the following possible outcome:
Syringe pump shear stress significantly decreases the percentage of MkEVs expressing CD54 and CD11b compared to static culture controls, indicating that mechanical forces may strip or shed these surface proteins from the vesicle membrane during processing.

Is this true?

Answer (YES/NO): NO